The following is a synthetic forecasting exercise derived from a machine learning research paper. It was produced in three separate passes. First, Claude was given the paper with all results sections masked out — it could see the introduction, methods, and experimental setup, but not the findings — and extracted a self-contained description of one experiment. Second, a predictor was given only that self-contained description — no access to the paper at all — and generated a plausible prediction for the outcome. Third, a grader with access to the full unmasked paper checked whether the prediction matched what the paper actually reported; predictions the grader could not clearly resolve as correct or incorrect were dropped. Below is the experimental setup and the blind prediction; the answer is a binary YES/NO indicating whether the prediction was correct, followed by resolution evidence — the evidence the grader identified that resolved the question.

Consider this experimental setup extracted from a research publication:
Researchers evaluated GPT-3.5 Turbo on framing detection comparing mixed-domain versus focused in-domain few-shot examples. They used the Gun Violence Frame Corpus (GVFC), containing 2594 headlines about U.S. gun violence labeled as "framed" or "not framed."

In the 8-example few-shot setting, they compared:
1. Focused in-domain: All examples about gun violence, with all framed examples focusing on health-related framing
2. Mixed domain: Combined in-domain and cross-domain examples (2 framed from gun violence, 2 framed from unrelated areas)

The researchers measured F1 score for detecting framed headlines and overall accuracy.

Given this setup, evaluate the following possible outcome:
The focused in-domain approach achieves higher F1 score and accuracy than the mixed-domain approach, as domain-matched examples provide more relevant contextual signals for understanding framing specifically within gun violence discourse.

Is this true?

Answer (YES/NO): NO